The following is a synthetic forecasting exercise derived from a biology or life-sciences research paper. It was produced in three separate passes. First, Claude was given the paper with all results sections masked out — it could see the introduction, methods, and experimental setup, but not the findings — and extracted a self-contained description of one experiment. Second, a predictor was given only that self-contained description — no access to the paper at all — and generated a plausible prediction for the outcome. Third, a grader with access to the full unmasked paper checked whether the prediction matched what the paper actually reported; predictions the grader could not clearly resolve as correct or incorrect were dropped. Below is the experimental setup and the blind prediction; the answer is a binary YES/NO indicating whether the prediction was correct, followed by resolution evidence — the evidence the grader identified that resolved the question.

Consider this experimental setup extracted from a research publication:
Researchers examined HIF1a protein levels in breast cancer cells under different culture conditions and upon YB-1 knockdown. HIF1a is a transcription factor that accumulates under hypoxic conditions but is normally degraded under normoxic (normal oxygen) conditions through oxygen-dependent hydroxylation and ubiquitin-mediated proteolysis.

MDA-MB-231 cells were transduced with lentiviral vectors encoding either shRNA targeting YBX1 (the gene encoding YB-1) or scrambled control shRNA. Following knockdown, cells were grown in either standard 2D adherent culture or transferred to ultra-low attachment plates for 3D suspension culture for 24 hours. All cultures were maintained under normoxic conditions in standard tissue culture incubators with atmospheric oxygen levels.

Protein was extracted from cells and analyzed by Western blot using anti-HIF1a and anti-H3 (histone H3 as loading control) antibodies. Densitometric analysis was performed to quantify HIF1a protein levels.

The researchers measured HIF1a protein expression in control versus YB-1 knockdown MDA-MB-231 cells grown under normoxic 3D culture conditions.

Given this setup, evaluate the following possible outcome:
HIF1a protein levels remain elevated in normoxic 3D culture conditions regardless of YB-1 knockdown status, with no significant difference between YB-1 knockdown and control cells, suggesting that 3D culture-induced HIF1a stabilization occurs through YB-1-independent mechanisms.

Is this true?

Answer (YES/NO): NO